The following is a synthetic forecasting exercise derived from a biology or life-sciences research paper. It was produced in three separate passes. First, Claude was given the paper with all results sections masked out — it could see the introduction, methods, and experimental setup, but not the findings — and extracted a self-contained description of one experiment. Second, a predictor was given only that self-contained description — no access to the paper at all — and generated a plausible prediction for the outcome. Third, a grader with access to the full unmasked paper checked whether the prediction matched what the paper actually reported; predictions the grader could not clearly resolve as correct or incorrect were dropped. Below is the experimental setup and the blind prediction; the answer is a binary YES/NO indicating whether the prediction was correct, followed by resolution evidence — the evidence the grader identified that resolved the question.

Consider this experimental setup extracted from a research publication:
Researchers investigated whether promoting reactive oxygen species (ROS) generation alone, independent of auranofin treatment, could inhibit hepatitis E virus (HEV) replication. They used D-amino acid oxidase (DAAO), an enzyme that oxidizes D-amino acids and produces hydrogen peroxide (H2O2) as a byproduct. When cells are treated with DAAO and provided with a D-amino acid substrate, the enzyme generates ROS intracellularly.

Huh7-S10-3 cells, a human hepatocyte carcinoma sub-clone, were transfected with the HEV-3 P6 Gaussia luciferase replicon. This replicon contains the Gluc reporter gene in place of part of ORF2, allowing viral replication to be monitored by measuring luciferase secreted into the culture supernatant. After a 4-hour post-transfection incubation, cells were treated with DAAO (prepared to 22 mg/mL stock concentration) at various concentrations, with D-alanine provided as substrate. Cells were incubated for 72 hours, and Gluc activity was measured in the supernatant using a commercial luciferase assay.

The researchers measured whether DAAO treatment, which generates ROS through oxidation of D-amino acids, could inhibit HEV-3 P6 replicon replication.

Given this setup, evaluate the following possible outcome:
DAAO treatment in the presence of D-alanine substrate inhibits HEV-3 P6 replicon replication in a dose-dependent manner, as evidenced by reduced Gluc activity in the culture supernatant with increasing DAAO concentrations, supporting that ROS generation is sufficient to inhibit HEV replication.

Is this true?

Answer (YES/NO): YES